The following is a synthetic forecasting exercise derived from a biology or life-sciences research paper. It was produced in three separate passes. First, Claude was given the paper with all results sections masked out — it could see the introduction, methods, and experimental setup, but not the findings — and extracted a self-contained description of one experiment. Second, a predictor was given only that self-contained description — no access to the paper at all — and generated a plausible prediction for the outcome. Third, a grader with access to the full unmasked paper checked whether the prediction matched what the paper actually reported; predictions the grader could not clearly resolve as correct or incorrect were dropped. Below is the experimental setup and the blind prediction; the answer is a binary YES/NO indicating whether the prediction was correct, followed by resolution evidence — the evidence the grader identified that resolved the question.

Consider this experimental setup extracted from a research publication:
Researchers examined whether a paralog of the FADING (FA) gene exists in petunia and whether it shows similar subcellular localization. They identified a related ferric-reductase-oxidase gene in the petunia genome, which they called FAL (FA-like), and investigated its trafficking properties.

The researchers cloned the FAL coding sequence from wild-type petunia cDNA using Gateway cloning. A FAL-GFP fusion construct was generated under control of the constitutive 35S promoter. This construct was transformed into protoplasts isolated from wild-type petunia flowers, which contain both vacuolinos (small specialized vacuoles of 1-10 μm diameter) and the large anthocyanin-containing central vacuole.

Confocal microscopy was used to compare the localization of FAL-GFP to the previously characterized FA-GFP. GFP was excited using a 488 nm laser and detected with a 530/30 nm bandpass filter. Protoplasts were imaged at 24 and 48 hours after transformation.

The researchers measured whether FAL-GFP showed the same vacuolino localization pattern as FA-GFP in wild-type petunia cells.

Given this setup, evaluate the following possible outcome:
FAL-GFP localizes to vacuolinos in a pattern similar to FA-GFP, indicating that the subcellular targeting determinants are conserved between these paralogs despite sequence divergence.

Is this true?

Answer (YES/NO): YES